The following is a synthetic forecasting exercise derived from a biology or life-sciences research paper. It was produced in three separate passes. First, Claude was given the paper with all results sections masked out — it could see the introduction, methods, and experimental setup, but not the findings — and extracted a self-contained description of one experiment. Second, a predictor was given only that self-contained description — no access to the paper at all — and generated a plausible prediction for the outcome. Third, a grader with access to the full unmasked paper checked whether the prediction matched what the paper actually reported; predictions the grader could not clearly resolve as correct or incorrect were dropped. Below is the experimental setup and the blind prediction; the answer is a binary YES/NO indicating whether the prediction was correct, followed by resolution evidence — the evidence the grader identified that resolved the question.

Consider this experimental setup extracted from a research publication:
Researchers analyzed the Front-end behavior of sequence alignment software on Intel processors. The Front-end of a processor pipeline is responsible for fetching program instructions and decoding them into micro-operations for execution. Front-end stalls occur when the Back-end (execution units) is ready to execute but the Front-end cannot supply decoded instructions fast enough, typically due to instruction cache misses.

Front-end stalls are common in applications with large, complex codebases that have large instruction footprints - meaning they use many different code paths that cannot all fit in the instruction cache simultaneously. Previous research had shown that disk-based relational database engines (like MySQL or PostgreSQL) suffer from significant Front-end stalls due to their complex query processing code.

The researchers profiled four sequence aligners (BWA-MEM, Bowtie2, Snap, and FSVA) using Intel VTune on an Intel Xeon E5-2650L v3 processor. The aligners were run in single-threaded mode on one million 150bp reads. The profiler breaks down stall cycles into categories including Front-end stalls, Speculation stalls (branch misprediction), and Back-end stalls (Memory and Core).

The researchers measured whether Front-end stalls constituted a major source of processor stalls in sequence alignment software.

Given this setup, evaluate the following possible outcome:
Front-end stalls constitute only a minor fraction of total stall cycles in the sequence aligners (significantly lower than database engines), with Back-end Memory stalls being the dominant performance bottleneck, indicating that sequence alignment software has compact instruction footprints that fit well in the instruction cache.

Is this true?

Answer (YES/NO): YES